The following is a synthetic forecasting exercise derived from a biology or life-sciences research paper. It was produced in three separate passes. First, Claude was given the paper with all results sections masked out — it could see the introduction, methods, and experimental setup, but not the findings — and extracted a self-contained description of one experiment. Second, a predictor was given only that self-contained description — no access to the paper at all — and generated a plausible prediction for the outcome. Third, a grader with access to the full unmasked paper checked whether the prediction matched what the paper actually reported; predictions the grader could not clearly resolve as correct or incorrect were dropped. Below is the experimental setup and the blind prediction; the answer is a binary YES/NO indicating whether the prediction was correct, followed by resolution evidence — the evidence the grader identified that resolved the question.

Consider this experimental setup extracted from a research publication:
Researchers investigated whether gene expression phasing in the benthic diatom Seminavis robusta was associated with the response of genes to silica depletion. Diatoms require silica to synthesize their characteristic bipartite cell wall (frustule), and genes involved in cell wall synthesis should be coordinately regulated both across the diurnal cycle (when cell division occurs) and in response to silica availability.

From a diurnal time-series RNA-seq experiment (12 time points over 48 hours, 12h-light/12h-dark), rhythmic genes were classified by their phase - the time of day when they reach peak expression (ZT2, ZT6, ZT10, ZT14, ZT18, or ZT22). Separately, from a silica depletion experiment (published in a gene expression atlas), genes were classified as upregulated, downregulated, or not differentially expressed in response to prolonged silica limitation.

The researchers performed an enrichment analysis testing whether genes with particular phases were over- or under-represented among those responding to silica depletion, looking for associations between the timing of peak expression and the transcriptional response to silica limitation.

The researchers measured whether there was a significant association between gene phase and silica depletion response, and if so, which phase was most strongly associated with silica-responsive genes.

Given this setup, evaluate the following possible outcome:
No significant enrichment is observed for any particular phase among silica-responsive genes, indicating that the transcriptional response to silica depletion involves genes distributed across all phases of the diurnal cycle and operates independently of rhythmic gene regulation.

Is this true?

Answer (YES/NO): NO